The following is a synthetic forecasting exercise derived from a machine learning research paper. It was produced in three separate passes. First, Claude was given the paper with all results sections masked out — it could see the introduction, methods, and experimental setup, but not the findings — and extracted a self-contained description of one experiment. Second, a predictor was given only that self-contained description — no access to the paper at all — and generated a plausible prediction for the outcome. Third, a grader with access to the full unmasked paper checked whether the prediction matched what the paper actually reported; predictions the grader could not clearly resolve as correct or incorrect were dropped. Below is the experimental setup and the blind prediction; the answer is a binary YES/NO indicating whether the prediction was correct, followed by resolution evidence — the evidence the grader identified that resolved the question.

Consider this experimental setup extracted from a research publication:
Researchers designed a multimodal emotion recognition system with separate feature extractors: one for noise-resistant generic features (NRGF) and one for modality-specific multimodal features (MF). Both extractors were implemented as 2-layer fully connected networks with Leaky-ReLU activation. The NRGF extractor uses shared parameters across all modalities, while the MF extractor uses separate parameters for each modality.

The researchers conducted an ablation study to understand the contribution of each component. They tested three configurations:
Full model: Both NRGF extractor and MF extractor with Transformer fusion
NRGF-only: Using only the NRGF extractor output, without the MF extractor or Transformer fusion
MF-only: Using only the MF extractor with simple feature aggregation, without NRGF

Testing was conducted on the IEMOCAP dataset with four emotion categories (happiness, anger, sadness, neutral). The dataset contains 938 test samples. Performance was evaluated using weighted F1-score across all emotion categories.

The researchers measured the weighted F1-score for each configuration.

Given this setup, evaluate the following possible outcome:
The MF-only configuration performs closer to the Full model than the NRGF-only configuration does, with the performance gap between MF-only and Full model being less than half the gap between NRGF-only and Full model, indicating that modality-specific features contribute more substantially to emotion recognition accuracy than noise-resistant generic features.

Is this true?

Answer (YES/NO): NO